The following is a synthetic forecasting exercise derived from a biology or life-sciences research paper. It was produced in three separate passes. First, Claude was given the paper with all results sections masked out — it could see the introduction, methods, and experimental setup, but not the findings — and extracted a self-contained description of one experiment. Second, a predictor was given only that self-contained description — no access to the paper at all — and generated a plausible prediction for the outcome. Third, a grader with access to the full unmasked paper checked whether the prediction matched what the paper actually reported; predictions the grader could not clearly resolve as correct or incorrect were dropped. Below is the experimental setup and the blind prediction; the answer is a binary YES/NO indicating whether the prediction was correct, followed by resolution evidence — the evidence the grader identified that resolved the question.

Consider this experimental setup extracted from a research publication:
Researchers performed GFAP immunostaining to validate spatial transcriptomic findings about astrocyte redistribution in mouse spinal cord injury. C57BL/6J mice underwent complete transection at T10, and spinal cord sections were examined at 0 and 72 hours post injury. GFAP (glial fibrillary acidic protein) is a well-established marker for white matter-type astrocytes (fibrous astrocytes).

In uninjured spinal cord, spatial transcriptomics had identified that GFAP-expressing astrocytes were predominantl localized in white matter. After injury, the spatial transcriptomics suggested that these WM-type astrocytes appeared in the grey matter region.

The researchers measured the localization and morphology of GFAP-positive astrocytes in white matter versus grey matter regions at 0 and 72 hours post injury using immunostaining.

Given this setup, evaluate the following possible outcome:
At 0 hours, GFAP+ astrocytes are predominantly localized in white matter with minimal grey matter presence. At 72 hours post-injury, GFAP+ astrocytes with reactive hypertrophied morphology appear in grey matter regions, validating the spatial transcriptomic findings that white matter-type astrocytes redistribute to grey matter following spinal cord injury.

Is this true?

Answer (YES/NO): YES